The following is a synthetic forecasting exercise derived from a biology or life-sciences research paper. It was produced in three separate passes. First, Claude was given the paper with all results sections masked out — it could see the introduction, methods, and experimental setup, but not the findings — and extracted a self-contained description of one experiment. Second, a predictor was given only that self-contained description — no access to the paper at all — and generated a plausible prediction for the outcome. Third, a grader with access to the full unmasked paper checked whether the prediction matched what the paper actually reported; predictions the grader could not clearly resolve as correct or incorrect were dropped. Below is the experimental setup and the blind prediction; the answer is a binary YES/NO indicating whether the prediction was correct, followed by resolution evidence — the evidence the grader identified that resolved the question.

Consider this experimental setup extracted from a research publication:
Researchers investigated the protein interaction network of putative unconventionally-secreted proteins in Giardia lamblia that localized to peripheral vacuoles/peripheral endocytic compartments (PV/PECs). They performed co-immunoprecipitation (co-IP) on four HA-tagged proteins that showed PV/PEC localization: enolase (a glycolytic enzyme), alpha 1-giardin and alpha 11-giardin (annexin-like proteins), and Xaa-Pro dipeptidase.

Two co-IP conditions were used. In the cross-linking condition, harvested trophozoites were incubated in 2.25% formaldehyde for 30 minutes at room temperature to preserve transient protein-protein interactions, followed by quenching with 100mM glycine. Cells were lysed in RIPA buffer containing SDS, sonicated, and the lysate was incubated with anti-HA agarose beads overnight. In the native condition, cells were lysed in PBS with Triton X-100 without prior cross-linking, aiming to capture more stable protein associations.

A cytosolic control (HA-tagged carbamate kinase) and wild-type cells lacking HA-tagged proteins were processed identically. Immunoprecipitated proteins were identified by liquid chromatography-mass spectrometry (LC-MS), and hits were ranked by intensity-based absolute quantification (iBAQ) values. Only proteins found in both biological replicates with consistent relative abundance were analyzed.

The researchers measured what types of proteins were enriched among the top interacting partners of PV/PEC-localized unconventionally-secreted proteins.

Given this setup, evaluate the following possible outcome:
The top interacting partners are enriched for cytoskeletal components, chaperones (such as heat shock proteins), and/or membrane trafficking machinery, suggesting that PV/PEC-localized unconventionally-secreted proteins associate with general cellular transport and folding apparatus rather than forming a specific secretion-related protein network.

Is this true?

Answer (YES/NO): NO